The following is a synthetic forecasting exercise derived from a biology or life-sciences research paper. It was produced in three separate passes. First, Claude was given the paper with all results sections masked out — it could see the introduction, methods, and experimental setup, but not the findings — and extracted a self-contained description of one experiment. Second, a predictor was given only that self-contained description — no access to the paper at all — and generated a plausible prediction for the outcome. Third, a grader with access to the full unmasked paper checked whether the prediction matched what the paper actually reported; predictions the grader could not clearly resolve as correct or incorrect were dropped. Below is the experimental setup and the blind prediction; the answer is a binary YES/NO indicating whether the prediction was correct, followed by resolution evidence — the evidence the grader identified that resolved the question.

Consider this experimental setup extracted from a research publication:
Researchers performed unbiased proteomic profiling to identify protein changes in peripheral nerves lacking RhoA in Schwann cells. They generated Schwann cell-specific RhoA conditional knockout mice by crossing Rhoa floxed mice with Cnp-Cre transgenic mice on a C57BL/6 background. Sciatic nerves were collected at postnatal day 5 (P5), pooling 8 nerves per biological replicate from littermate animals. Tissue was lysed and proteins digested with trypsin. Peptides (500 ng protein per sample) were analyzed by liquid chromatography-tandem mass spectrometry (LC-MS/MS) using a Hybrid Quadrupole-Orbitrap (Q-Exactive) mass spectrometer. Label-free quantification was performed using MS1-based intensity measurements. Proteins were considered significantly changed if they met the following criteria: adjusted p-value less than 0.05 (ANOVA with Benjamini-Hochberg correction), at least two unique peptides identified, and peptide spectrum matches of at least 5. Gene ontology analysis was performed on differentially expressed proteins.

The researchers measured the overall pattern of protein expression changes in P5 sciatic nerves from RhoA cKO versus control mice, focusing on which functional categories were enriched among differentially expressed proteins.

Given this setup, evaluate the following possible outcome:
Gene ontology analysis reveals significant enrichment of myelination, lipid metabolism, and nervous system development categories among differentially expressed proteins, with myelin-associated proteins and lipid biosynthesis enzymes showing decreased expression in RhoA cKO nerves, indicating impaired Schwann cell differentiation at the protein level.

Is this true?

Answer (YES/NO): NO